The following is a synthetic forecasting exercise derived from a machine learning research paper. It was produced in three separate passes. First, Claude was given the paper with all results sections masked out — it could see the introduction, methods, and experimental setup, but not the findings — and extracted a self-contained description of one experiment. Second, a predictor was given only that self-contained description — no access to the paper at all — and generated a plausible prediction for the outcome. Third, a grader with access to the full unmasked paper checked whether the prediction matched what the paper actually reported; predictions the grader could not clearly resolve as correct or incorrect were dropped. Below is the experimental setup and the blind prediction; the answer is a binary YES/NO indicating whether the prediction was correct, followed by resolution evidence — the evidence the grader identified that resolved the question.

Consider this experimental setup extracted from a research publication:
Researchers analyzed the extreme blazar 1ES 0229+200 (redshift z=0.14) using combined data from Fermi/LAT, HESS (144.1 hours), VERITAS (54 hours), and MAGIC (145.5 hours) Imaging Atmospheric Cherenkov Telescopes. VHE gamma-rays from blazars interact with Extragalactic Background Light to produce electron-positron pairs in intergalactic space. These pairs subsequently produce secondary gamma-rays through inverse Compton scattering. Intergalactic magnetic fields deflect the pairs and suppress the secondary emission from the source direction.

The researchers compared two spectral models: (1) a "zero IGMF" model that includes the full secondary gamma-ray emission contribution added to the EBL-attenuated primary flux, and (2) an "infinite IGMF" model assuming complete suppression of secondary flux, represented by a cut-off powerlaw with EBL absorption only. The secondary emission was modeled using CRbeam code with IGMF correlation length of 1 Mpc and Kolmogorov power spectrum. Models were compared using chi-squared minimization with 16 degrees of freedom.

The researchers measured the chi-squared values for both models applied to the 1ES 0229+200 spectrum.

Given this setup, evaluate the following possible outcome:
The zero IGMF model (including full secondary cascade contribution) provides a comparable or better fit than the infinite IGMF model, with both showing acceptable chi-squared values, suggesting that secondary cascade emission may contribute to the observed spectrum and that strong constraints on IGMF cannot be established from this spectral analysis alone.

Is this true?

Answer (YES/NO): NO